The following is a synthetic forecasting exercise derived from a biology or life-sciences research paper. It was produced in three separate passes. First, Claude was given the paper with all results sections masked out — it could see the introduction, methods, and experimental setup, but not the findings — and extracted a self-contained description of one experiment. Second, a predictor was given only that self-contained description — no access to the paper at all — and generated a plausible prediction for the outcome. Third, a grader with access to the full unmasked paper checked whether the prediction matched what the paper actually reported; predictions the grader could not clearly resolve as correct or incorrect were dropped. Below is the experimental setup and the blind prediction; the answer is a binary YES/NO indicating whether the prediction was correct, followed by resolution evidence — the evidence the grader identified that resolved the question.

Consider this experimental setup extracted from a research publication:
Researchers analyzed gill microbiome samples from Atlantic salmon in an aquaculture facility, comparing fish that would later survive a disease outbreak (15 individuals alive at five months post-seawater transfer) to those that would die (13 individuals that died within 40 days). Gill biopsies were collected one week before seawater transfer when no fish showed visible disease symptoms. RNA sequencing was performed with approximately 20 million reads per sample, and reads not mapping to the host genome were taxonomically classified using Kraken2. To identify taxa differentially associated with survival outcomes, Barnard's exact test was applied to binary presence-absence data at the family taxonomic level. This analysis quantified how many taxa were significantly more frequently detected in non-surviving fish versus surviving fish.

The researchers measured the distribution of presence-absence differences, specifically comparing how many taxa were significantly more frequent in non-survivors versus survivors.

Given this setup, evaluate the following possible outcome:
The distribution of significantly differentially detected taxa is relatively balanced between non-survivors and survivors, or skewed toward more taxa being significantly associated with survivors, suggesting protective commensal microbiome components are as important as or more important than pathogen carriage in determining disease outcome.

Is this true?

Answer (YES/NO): NO